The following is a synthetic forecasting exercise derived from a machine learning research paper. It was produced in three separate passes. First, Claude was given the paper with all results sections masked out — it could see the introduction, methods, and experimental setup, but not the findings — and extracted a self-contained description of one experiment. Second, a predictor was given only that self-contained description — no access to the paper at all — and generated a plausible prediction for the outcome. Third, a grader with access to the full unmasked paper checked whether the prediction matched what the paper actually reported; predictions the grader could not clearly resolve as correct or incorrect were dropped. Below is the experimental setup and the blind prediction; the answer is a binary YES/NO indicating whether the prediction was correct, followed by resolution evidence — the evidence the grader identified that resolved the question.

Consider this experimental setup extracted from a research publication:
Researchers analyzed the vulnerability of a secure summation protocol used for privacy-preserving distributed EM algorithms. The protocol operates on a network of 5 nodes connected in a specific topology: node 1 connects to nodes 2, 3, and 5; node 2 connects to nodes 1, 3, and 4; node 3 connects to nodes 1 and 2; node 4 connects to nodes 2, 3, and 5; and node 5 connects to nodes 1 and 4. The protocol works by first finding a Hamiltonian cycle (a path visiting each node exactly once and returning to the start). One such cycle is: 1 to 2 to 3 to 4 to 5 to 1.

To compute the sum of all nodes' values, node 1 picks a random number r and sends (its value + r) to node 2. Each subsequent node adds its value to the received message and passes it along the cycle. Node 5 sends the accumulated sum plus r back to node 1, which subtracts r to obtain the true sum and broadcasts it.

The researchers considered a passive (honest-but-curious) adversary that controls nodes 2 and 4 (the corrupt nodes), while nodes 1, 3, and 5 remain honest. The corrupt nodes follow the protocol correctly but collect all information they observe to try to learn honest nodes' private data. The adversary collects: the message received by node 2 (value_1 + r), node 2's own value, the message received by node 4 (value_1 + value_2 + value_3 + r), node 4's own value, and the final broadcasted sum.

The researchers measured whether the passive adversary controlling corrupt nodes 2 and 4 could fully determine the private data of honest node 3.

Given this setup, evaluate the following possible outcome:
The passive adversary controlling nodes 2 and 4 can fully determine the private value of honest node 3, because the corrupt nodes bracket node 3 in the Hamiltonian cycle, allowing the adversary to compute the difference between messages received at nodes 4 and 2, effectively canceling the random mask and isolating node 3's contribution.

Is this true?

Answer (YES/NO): YES